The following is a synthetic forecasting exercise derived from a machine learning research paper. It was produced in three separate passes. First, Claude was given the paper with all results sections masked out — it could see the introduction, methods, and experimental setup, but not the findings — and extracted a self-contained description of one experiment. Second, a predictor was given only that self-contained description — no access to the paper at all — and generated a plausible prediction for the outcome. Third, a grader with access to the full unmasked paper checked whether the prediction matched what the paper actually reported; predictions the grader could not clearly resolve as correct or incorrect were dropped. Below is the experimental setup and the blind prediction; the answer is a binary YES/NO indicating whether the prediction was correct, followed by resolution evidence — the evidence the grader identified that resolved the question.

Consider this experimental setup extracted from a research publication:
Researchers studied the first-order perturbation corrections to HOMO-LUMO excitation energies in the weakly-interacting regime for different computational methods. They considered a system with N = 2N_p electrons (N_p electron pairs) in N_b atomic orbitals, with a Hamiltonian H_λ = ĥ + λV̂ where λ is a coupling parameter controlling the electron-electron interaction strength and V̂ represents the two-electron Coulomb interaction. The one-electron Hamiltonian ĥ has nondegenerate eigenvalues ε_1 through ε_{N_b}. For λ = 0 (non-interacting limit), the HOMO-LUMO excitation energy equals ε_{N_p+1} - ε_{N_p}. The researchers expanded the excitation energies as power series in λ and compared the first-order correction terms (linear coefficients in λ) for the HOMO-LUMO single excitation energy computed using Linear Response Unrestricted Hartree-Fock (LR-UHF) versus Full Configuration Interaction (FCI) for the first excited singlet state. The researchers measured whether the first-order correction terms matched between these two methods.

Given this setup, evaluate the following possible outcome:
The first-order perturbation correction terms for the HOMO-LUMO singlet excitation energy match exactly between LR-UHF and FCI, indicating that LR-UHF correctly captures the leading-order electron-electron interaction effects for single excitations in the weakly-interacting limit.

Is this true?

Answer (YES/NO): NO